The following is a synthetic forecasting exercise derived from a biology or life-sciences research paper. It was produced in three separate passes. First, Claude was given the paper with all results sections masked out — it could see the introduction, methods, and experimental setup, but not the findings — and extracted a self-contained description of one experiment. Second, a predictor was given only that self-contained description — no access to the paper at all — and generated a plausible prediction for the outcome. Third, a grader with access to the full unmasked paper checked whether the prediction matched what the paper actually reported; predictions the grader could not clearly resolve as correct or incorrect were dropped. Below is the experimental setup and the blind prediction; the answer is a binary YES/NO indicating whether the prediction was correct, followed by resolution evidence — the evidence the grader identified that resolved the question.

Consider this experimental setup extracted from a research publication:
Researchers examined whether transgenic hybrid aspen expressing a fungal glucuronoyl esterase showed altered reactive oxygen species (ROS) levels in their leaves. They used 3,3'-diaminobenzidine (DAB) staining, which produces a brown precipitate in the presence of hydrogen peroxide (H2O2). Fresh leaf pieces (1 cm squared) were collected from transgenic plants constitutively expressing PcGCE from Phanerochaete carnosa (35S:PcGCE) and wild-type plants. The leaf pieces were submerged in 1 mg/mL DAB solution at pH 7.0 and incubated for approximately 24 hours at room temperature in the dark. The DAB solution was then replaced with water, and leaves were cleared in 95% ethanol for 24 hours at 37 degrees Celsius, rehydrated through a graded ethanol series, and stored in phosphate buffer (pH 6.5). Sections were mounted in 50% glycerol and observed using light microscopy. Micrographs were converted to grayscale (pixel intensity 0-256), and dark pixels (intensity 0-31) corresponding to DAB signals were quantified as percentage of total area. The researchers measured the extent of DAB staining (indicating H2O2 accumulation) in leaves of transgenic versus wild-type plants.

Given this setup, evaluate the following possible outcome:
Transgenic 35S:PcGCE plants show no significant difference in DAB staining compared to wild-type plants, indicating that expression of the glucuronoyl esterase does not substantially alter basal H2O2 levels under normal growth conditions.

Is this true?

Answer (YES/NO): NO